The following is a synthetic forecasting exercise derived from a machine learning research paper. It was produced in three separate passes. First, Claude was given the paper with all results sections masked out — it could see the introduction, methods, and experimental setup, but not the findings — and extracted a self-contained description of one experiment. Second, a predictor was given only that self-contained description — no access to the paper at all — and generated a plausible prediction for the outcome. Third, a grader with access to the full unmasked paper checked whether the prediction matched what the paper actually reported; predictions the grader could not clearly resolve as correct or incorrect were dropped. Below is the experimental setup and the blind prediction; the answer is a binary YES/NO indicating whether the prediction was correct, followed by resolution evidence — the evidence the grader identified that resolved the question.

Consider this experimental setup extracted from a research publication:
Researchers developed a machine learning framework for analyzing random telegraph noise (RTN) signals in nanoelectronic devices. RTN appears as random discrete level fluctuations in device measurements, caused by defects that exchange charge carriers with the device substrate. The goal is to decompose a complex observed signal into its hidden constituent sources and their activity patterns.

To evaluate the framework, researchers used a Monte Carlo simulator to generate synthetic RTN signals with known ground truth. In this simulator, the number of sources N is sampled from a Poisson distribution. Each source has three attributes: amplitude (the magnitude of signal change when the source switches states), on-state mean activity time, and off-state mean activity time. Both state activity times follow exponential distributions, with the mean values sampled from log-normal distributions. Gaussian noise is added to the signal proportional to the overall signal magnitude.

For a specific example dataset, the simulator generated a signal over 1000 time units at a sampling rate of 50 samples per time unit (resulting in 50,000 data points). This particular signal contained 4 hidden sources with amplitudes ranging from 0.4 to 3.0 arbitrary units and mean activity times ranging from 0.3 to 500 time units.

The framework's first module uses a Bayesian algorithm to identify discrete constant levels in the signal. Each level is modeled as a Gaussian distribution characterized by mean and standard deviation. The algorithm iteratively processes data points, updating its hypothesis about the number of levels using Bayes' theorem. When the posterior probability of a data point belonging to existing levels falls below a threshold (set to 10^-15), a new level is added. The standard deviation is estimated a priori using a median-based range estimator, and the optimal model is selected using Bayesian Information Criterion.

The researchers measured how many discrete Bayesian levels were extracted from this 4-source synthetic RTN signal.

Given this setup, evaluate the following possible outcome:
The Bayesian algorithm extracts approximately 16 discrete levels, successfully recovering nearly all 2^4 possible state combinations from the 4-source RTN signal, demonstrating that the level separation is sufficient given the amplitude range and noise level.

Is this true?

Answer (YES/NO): NO